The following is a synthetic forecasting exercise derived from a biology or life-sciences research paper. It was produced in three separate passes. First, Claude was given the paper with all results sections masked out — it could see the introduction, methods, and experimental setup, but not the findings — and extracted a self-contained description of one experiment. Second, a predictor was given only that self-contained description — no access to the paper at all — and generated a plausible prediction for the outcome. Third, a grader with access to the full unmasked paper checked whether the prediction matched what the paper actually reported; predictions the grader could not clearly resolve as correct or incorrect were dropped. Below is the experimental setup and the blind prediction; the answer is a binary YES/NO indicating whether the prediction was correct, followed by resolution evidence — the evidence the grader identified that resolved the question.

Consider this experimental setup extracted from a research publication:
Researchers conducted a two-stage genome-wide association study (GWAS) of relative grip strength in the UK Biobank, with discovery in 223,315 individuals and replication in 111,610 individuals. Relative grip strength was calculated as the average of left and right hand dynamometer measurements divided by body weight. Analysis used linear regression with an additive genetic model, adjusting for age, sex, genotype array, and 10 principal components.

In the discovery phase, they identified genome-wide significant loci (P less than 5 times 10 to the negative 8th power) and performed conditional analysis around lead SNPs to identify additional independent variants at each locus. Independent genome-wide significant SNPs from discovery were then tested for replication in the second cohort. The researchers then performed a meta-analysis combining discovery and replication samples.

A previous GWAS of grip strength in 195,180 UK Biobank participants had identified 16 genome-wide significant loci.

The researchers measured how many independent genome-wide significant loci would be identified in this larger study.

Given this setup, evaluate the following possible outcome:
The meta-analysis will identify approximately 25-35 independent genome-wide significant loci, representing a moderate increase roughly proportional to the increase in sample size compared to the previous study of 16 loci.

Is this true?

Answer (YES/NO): NO